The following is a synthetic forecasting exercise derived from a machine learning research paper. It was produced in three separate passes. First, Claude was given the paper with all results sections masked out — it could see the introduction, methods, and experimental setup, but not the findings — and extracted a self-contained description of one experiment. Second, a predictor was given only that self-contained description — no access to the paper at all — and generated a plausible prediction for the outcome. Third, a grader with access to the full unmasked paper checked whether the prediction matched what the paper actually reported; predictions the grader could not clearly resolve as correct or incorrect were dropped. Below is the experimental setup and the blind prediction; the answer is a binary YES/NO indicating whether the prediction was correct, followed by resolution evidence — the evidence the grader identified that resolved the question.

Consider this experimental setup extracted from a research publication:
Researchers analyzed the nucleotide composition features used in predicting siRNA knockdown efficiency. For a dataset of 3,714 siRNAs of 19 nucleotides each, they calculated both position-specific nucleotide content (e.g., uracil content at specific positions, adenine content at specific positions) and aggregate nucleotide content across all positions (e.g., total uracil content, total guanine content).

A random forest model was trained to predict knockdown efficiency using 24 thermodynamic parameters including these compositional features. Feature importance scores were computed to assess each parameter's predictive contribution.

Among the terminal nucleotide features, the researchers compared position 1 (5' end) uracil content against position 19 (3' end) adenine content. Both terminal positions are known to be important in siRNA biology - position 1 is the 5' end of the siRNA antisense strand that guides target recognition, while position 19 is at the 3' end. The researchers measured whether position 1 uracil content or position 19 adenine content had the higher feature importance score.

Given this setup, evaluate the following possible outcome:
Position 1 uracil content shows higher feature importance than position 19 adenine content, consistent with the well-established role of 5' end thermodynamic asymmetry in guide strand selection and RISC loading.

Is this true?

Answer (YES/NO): YES